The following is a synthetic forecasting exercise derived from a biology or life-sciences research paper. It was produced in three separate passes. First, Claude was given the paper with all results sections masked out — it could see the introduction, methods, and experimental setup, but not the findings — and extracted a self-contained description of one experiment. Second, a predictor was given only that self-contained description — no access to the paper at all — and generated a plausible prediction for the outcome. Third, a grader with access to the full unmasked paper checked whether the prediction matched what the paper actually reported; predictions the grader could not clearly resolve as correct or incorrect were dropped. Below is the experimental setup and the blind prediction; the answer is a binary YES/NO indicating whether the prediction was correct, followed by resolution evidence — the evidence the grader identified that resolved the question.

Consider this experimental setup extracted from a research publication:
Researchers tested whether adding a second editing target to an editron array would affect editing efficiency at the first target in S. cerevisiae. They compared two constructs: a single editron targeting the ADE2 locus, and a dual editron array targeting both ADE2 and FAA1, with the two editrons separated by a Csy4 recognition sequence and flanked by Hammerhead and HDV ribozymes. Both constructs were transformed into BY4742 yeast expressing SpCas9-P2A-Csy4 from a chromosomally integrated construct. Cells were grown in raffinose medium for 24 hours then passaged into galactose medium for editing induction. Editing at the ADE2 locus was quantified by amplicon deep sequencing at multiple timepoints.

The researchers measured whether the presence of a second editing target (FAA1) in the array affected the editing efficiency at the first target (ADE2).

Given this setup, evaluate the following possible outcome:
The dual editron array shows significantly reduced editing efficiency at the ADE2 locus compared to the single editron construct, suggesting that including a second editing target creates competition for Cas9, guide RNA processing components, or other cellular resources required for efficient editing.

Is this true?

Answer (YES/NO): NO